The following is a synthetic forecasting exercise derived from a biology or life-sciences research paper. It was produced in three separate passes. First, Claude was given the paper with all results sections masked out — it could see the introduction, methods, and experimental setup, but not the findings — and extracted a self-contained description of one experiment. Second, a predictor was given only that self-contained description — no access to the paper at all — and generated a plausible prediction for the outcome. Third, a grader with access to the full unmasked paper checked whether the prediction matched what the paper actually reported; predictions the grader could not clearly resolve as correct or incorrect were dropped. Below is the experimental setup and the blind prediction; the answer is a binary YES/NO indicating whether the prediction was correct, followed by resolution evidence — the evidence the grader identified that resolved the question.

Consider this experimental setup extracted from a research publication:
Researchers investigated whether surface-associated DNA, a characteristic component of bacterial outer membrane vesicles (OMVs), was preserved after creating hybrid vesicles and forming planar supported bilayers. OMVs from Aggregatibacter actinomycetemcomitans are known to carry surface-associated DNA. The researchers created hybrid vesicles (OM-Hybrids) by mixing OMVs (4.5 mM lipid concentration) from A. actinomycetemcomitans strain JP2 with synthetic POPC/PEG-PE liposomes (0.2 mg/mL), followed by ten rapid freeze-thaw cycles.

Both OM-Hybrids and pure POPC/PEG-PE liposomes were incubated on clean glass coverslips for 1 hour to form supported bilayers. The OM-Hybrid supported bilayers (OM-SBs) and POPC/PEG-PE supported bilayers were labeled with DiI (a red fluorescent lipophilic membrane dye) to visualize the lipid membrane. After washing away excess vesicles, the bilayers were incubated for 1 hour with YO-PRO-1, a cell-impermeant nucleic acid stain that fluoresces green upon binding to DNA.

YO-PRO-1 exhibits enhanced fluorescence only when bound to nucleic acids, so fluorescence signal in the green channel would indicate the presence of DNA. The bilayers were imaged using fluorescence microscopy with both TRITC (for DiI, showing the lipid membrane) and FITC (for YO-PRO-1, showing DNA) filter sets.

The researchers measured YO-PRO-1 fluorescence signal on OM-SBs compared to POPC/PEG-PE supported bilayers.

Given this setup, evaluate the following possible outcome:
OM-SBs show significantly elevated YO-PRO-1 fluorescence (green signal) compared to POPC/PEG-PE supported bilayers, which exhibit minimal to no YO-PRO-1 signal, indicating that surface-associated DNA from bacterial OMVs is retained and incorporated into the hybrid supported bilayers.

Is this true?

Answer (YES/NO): YES